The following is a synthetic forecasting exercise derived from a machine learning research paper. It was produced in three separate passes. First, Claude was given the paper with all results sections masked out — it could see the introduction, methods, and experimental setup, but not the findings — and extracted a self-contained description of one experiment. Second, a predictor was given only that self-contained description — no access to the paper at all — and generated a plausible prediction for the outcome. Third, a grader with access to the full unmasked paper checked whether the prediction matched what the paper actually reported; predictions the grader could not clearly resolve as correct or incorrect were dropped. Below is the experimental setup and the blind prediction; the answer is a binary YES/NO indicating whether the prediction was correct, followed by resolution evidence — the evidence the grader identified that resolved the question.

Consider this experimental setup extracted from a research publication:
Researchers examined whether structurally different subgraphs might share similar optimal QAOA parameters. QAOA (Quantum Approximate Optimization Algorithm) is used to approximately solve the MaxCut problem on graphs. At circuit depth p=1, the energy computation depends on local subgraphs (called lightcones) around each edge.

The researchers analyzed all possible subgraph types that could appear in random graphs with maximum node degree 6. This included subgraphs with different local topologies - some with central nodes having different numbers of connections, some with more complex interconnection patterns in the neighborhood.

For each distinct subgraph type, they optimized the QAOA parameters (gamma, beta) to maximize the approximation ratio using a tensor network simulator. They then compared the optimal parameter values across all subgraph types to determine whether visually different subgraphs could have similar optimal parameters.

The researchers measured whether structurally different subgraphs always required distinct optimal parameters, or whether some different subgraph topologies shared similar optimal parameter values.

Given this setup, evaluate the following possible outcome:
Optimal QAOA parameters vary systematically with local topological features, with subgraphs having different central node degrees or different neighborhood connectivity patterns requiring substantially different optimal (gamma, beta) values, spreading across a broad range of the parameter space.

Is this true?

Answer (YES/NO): NO